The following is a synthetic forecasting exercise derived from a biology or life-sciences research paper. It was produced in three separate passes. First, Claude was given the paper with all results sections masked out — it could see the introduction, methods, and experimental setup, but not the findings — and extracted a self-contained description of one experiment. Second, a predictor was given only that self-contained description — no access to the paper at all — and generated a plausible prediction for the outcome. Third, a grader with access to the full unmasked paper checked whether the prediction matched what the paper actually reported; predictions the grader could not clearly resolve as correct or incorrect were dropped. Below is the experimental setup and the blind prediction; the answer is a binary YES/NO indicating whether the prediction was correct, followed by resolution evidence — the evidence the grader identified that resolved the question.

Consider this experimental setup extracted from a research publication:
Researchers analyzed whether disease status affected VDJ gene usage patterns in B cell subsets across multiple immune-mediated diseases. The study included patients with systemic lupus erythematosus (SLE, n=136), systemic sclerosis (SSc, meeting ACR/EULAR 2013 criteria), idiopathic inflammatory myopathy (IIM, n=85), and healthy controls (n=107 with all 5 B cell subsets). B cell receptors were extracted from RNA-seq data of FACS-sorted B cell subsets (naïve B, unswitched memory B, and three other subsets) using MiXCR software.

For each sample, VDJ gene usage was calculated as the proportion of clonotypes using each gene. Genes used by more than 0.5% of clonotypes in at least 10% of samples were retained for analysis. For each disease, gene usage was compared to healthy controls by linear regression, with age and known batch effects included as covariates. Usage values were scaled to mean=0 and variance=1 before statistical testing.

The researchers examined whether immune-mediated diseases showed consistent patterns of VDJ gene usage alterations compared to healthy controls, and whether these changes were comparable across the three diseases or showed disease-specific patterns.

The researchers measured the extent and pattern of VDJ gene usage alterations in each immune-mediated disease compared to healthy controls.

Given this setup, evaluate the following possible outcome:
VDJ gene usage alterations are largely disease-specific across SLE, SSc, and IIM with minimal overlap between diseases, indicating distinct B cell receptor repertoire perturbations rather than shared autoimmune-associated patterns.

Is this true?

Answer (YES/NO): NO